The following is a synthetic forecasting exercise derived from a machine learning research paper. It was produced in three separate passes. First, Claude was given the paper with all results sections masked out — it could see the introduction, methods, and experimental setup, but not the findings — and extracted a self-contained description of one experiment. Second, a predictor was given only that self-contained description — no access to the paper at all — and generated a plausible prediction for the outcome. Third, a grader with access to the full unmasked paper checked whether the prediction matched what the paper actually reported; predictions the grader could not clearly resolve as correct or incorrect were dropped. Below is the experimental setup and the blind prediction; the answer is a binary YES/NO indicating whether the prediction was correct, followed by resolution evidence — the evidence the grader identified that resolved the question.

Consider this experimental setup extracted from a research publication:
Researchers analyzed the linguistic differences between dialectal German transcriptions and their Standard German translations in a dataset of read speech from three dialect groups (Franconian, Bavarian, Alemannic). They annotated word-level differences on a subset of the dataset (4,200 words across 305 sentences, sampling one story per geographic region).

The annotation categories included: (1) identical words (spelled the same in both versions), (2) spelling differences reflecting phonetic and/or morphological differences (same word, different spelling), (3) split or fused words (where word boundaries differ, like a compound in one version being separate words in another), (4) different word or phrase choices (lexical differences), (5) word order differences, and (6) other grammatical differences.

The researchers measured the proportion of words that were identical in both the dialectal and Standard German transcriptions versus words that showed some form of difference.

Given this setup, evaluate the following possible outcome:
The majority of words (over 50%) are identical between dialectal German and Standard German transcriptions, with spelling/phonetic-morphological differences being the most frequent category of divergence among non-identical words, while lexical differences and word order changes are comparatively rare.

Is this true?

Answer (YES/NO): NO